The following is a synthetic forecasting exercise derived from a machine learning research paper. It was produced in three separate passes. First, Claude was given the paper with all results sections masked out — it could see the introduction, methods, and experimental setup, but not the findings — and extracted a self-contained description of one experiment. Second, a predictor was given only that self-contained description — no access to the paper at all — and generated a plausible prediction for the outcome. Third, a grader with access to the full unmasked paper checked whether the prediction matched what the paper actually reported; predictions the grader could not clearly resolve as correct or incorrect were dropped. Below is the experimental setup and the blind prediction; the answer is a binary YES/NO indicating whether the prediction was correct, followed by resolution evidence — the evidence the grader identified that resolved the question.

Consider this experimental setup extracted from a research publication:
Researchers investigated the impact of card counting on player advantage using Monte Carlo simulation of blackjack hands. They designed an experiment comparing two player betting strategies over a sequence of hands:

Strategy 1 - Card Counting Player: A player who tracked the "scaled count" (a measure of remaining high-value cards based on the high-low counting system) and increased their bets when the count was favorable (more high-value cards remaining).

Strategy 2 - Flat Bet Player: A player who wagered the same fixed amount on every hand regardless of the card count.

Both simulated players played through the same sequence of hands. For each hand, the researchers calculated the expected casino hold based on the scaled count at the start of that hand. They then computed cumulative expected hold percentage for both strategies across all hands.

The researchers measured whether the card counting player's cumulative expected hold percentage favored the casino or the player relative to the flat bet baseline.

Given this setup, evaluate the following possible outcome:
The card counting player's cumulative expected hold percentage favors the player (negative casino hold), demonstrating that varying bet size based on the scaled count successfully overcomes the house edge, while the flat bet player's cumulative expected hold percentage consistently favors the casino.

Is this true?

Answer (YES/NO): YES